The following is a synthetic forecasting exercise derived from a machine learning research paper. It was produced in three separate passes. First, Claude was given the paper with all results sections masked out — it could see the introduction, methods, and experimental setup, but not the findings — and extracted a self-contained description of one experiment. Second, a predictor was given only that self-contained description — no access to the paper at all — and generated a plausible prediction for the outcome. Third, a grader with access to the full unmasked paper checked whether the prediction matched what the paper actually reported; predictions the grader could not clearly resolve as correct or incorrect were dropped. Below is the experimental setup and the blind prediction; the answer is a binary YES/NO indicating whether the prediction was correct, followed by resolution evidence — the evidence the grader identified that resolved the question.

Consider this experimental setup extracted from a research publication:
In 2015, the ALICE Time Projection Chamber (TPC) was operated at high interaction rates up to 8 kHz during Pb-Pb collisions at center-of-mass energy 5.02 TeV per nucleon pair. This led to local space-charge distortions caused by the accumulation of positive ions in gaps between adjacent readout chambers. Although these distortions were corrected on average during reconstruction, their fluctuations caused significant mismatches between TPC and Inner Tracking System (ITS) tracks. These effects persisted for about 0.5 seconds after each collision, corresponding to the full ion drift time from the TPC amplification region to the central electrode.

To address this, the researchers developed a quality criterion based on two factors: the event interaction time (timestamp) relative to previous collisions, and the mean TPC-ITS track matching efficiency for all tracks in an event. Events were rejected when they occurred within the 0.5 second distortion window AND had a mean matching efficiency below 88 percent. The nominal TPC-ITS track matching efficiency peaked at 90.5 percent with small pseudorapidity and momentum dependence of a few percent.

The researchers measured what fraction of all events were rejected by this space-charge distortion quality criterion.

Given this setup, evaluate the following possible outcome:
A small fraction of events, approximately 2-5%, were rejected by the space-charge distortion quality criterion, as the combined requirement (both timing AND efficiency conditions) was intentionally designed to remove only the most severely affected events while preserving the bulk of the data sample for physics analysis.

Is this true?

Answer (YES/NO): NO